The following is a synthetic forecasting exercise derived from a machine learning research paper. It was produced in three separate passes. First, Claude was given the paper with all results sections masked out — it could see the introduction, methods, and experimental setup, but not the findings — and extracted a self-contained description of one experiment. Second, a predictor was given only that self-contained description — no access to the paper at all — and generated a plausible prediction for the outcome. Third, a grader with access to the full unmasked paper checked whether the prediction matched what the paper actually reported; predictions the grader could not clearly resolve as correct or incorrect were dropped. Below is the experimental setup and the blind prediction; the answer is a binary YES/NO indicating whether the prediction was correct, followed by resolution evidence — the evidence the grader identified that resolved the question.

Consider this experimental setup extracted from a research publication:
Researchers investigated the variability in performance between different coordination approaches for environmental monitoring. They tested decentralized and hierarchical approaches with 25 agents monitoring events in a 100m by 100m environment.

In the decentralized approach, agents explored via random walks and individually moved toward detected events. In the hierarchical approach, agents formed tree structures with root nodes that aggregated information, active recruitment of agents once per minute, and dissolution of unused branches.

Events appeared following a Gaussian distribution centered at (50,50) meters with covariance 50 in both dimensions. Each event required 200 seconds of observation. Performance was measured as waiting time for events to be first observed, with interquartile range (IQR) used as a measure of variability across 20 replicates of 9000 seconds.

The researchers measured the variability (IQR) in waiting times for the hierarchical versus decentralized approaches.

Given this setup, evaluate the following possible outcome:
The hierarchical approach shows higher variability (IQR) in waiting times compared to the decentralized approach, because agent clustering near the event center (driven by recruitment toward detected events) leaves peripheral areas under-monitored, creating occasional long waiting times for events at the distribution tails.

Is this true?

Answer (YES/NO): YES